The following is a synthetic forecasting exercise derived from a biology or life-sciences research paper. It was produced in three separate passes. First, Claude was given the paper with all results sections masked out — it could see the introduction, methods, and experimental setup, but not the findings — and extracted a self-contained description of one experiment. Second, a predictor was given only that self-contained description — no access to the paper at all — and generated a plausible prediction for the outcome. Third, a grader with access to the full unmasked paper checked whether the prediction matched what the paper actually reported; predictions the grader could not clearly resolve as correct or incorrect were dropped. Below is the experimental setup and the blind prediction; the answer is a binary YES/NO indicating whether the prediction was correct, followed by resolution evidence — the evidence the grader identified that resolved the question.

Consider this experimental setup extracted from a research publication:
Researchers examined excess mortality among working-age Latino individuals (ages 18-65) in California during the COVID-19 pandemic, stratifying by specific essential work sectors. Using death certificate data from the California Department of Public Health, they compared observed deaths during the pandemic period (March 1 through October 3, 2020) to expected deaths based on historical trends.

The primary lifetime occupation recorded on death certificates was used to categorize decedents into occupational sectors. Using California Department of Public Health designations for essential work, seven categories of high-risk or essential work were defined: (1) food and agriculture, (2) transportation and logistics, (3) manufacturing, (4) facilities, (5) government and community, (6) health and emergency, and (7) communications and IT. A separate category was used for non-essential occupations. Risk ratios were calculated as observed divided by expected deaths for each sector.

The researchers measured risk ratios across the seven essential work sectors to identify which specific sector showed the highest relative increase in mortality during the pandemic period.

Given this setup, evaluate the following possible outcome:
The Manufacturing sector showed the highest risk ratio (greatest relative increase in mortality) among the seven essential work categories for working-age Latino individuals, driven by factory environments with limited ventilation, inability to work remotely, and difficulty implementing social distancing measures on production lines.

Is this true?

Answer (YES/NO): NO